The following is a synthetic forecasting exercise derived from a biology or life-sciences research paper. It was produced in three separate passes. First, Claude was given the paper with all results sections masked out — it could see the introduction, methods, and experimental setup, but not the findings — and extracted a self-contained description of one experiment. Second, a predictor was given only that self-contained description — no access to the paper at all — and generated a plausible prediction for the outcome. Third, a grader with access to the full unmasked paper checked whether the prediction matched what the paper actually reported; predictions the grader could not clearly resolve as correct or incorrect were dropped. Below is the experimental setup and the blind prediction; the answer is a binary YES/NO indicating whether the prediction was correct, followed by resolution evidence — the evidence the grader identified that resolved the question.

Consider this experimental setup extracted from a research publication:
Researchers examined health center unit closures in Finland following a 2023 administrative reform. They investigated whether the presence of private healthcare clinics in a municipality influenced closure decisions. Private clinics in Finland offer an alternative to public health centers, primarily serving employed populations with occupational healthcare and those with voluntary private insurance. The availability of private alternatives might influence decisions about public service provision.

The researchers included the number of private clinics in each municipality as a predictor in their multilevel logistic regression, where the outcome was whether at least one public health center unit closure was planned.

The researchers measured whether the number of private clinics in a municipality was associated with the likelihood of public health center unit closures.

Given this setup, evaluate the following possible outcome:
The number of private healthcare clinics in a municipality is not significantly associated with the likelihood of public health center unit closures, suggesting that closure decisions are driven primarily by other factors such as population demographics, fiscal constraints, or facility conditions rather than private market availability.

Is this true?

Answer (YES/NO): NO